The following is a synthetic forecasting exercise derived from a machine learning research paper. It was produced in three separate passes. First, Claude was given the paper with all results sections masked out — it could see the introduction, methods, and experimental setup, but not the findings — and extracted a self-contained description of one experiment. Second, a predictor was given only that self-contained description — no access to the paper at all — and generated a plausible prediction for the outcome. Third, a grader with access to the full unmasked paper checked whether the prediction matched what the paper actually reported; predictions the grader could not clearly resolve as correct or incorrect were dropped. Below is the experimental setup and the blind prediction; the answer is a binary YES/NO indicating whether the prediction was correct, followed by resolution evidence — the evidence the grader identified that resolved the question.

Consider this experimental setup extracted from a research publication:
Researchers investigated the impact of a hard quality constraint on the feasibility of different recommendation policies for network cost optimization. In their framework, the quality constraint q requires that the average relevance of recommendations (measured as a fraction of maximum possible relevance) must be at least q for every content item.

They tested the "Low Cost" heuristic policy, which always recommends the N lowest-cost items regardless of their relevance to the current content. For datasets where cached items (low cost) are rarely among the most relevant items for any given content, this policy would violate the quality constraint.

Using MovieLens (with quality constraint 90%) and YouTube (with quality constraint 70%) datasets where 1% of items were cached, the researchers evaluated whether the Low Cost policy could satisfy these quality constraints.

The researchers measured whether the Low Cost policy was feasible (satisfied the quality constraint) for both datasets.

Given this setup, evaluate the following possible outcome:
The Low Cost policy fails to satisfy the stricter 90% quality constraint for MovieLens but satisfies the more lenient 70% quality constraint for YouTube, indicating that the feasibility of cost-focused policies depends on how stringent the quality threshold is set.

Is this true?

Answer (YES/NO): NO